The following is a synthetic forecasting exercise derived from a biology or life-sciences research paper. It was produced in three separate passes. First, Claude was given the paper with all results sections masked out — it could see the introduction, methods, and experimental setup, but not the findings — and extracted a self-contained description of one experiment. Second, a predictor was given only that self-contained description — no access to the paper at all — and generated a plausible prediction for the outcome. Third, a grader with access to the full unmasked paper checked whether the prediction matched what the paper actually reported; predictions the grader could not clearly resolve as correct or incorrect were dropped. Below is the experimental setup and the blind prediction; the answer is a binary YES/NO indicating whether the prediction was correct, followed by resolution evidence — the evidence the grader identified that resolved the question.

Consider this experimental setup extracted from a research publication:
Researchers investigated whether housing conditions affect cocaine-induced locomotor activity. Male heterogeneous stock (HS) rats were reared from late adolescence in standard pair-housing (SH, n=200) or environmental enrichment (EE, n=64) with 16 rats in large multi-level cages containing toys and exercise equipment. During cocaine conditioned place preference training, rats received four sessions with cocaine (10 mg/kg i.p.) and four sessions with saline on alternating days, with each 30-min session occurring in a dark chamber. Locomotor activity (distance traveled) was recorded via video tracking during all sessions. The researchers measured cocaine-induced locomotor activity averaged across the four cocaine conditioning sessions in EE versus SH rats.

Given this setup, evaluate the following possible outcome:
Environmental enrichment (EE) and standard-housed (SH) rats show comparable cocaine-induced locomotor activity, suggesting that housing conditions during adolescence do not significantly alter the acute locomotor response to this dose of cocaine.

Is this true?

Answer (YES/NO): YES